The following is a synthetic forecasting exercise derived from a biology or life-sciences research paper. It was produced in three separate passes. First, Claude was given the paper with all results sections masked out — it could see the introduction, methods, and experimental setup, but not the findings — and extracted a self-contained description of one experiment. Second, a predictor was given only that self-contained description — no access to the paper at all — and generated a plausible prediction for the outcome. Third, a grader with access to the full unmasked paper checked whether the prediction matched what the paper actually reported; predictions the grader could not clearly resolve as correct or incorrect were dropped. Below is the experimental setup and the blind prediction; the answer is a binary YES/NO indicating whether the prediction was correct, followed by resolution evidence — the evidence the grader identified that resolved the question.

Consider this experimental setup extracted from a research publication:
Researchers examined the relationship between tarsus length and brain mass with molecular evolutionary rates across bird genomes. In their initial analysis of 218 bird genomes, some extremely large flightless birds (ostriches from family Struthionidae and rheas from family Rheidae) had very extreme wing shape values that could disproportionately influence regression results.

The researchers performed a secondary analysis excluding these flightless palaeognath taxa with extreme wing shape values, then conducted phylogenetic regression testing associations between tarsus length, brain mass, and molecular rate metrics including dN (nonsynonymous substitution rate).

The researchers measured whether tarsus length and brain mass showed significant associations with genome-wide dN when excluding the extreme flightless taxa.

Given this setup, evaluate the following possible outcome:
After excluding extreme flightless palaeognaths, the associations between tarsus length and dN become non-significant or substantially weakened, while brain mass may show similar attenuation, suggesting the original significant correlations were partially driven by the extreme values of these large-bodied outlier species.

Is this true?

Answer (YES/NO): NO